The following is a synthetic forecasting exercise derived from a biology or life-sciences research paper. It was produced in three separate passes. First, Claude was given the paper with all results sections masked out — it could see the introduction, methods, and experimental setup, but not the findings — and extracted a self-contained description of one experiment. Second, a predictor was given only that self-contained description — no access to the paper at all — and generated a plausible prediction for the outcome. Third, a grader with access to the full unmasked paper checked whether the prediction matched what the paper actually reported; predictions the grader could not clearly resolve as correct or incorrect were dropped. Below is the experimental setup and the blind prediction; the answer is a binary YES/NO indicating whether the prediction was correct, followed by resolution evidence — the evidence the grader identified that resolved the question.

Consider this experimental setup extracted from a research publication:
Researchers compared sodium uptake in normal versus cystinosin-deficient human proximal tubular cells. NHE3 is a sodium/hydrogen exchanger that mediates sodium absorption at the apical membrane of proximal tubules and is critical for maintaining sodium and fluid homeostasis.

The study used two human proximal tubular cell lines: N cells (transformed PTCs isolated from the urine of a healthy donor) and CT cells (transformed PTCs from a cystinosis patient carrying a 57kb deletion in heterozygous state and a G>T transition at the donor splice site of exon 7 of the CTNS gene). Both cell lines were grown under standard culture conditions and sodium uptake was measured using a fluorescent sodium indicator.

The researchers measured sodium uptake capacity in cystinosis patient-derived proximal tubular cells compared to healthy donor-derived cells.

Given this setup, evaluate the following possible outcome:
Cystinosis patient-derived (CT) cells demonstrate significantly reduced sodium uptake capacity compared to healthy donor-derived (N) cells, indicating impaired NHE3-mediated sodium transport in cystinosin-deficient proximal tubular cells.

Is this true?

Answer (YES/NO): YES